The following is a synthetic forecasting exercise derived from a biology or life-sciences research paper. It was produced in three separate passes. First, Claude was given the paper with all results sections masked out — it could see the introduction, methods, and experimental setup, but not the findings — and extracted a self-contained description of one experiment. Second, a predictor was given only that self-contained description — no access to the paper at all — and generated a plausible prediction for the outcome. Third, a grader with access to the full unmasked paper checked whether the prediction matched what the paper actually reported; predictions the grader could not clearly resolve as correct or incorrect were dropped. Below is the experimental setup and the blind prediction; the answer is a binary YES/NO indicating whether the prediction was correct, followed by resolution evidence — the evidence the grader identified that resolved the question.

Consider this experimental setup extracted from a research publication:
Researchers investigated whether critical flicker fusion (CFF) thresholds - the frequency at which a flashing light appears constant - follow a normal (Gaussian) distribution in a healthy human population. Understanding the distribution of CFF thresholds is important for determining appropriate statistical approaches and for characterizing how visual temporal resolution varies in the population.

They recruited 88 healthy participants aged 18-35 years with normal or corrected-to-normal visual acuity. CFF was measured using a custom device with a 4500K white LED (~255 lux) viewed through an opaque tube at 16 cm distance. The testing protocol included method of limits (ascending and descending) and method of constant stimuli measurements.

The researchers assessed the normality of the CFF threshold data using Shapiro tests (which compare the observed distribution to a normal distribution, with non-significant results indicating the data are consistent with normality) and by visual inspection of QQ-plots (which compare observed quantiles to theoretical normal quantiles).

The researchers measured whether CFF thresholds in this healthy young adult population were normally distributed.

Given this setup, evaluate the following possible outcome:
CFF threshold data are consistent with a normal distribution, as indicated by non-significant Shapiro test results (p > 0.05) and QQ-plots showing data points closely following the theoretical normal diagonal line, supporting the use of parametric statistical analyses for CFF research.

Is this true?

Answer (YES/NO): NO